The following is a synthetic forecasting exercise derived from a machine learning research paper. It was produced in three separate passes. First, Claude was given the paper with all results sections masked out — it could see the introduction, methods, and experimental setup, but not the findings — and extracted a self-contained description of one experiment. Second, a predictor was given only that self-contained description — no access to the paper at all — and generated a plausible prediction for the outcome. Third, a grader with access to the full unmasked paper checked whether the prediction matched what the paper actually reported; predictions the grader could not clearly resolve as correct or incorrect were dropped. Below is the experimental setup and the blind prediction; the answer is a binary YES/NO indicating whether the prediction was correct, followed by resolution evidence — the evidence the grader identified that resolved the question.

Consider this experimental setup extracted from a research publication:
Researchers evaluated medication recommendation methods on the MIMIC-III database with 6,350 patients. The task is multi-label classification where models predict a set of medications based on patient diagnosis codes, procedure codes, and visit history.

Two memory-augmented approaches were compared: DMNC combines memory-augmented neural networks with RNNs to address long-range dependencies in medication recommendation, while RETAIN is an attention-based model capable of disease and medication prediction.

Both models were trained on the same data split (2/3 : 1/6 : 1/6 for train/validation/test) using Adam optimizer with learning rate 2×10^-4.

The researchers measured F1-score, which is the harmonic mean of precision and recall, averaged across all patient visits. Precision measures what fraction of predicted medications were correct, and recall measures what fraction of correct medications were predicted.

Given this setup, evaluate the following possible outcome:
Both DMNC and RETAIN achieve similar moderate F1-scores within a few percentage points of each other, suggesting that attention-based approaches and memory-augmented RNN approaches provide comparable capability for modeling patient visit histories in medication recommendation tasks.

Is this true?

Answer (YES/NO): YES